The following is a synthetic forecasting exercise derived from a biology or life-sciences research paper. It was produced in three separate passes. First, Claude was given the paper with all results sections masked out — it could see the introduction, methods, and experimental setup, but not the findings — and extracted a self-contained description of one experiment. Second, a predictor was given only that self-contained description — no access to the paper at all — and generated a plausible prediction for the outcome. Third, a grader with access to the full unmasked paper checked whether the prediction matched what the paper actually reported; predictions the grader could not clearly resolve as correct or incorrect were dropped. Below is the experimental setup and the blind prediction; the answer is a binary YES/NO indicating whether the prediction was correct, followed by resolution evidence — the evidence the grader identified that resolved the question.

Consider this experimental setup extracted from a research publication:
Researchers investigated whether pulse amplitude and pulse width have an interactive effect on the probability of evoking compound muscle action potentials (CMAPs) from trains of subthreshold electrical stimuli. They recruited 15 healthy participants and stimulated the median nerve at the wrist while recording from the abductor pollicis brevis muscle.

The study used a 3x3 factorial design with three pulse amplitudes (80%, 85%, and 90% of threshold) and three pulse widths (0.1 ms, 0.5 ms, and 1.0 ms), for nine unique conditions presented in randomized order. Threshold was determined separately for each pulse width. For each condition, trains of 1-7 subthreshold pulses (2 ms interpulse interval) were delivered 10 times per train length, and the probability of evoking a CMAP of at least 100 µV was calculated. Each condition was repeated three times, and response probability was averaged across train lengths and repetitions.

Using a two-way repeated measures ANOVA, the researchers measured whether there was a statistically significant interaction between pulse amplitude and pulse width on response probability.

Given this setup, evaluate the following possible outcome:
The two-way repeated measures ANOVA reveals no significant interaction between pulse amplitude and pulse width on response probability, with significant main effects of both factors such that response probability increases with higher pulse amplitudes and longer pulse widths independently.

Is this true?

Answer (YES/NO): NO